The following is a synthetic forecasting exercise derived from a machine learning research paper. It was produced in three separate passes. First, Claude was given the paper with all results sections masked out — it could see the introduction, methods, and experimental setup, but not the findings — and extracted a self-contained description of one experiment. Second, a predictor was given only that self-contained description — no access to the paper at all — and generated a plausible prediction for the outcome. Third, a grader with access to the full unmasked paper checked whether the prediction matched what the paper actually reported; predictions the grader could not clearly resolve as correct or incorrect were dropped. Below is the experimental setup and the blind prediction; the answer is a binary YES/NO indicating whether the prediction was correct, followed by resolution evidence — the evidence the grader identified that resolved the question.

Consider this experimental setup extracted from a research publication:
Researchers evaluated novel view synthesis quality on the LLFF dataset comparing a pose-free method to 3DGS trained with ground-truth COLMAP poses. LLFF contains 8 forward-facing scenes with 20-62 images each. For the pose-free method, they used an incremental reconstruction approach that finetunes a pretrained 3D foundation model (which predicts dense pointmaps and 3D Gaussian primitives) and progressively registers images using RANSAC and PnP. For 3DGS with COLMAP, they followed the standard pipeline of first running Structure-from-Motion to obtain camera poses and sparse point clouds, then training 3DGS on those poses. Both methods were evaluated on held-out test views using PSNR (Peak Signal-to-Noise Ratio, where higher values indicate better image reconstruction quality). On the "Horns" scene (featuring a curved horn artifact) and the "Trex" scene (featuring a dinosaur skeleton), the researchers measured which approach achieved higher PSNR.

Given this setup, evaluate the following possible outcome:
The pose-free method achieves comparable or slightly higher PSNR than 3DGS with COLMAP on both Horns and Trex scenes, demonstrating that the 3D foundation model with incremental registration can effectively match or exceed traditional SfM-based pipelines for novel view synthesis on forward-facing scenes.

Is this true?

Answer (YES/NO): YES